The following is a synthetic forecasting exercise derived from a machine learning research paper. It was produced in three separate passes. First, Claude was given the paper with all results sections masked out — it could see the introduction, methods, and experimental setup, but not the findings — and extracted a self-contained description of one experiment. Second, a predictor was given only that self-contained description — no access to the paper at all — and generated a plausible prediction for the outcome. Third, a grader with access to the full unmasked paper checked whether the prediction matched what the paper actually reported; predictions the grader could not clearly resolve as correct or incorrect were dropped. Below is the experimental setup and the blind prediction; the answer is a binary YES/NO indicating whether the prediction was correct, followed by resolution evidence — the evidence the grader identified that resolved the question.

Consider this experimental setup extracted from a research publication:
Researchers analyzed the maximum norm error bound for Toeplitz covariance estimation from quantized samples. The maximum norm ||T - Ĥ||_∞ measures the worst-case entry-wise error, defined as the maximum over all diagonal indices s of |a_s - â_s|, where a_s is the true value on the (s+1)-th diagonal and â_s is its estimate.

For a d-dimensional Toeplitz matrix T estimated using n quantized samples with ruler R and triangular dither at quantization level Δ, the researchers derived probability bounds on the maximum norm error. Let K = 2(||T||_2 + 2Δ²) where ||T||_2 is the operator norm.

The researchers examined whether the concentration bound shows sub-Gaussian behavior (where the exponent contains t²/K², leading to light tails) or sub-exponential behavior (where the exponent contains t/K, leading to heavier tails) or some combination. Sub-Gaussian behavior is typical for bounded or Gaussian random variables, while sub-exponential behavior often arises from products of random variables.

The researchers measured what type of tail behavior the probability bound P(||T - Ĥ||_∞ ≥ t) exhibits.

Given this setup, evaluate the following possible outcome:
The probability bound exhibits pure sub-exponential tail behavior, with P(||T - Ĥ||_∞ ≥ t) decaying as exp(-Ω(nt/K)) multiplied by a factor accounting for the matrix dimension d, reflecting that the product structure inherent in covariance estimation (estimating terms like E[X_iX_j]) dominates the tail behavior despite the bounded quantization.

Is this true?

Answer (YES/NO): NO